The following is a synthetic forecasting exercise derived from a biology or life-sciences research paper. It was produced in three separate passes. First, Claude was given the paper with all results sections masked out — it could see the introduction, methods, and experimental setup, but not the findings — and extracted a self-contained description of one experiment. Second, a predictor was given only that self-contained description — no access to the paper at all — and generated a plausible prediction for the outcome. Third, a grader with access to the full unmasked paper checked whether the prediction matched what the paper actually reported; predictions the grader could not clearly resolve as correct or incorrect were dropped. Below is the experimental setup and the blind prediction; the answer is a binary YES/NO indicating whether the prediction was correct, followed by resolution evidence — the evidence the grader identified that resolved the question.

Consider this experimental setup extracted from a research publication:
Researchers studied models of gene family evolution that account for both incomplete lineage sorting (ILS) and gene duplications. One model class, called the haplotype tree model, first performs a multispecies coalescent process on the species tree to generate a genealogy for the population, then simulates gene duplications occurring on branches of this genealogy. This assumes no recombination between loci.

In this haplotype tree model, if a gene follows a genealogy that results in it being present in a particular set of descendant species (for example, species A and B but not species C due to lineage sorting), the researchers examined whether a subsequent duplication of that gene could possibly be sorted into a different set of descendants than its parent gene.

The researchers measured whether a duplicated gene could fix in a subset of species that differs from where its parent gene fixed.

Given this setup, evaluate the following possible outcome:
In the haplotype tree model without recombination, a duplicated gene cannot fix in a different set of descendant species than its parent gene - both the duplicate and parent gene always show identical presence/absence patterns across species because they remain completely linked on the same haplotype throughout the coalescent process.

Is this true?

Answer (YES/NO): YES